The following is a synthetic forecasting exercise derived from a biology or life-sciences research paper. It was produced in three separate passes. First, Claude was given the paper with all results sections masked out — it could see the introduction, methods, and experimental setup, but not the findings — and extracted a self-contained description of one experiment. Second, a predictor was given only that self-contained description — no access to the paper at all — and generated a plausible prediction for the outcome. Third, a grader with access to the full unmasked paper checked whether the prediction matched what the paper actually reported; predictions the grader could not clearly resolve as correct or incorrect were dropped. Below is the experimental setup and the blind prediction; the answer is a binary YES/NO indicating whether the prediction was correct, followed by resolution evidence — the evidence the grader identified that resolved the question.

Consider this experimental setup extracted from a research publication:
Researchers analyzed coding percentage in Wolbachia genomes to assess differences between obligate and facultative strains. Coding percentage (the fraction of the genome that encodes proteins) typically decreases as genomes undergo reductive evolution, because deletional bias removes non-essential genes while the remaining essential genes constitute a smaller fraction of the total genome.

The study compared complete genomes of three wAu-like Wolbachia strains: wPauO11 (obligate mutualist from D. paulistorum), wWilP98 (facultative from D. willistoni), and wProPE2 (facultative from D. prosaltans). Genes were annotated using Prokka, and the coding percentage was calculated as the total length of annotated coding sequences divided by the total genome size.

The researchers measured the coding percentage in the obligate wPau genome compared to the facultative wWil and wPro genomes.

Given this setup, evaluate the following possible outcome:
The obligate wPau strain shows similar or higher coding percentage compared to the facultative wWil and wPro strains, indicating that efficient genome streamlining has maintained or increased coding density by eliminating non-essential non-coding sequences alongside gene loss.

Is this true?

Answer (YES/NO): NO